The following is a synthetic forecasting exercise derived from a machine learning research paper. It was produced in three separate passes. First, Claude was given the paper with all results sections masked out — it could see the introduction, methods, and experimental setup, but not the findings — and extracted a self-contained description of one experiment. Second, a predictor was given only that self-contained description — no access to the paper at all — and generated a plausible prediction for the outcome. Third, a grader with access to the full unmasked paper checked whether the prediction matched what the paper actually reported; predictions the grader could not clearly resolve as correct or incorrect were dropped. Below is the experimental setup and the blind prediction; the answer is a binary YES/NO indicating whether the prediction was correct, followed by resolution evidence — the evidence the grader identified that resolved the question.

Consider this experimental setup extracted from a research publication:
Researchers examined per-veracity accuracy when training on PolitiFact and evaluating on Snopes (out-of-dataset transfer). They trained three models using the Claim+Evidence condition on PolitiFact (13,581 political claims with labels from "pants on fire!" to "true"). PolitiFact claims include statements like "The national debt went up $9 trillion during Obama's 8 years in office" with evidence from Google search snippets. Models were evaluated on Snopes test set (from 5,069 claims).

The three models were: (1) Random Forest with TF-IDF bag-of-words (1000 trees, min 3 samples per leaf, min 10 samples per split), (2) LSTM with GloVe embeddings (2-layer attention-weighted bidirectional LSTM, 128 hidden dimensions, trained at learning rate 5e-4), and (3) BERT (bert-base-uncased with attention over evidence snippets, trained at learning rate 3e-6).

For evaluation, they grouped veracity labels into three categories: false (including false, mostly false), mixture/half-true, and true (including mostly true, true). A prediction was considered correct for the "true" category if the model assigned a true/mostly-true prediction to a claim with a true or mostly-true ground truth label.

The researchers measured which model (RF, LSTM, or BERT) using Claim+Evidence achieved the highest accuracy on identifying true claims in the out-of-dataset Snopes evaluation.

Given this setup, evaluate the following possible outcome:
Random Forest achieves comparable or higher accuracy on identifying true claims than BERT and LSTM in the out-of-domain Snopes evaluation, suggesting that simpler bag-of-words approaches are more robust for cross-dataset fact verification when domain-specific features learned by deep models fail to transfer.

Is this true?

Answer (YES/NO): NO